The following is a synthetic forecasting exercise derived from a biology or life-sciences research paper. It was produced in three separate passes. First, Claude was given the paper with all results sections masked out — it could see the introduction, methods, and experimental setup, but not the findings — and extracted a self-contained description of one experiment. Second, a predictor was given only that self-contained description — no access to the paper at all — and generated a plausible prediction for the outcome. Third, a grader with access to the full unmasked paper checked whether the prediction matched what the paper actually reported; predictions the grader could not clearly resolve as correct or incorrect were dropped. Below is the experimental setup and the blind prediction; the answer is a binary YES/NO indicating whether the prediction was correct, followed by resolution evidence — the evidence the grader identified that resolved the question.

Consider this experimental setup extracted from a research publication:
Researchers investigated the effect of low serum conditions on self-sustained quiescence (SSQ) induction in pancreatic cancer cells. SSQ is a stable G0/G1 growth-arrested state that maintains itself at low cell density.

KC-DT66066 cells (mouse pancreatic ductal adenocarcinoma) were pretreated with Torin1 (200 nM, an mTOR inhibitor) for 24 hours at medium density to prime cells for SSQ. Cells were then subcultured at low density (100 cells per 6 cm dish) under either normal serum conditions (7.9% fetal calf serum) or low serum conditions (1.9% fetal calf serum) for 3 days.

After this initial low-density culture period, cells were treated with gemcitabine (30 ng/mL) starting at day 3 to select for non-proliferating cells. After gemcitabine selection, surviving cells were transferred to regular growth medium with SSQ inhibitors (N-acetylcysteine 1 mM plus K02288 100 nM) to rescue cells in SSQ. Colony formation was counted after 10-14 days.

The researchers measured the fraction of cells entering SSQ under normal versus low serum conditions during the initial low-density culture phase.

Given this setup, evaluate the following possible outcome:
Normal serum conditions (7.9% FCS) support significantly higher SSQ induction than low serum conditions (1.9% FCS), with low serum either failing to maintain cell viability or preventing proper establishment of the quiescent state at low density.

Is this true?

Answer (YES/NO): NO